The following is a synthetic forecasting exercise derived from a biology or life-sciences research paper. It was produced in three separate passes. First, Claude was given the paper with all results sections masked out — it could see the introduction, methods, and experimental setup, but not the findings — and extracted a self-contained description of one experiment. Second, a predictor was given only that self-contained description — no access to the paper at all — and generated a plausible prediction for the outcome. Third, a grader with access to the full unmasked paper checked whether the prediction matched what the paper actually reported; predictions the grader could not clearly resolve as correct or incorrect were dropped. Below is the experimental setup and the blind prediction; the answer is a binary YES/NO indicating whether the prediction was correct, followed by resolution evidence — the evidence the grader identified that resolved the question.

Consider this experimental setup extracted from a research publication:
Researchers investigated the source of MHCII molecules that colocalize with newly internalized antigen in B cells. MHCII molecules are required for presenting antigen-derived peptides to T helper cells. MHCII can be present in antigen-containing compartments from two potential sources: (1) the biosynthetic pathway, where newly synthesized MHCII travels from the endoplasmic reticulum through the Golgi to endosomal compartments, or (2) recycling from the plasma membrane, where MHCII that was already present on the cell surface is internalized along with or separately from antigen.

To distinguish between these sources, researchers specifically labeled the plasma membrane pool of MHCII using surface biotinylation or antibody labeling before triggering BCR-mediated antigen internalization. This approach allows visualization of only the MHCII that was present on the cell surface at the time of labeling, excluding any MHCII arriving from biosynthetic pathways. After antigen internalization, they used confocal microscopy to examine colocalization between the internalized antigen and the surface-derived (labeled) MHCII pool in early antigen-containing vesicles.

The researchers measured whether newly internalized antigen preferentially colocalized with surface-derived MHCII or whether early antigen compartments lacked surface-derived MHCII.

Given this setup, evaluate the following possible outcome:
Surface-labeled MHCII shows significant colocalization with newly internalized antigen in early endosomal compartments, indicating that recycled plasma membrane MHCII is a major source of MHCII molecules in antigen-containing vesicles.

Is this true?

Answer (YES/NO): YES